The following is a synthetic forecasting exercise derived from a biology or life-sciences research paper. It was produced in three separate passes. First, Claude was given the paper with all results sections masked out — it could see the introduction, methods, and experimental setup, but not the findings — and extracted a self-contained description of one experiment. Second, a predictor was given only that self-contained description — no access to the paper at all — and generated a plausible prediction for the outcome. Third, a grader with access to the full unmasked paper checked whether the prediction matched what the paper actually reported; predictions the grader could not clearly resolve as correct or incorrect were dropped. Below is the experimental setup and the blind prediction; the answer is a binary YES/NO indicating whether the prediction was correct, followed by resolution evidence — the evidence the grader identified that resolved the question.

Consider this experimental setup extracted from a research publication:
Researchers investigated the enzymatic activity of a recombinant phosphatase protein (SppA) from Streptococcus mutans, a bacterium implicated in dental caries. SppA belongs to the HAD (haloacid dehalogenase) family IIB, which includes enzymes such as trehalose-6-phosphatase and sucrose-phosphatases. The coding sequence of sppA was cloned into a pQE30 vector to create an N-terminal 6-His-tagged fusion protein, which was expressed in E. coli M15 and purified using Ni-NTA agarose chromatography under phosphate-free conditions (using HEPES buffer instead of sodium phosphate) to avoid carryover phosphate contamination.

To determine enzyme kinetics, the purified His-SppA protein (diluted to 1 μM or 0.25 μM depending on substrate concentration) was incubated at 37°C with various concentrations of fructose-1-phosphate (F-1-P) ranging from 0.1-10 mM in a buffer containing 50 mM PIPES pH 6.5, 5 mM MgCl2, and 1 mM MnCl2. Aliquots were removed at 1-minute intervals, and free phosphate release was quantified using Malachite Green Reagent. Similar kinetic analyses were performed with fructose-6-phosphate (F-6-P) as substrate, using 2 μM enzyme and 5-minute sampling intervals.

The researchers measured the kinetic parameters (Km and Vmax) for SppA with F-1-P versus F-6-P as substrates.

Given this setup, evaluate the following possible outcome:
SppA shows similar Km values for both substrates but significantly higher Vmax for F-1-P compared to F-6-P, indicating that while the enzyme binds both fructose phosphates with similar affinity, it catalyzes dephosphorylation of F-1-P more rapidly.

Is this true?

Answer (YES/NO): NO